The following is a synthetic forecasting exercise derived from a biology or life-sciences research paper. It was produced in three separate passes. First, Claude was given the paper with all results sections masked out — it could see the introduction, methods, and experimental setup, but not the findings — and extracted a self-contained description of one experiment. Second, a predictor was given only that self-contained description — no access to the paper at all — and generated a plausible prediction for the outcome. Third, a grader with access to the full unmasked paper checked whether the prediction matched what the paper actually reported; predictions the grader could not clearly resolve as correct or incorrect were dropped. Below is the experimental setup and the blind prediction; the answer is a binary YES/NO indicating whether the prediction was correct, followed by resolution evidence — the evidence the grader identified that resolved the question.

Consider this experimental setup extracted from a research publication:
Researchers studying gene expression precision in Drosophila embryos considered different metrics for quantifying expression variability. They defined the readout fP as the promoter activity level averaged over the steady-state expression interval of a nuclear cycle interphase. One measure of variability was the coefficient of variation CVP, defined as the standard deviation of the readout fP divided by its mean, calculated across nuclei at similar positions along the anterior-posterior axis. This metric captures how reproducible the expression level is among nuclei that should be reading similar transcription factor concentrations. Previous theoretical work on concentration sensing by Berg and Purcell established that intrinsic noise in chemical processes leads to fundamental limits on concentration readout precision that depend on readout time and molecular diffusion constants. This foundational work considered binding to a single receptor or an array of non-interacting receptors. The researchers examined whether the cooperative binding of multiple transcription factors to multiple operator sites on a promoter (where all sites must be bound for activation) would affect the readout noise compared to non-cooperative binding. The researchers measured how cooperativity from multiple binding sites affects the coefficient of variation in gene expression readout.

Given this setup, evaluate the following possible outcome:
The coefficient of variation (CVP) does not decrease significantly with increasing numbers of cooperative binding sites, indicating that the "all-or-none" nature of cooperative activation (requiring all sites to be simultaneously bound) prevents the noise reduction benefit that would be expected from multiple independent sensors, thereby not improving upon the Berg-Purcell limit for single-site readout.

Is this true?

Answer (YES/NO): YES